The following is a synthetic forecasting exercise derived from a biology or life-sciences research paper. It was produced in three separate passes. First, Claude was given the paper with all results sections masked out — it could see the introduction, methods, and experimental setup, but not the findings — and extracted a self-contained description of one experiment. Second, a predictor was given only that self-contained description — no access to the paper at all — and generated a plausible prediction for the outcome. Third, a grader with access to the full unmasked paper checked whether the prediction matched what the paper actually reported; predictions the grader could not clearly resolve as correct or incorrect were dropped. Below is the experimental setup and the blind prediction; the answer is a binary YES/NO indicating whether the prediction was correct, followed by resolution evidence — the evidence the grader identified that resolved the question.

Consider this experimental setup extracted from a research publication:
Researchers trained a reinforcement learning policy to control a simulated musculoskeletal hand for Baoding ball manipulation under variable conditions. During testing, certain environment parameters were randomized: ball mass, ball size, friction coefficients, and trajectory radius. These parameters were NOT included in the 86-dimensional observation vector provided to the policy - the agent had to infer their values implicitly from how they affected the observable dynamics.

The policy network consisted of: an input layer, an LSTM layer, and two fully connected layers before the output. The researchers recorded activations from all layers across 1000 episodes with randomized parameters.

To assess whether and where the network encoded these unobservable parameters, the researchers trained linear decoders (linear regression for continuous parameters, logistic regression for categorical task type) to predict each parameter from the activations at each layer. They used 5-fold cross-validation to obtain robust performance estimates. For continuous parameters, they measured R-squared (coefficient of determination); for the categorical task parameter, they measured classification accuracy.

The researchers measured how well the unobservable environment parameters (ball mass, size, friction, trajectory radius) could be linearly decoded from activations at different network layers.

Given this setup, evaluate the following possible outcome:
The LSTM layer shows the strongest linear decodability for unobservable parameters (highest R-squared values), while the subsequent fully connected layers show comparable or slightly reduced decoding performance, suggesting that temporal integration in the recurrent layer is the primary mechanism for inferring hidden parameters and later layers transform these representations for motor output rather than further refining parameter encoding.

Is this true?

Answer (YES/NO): YES